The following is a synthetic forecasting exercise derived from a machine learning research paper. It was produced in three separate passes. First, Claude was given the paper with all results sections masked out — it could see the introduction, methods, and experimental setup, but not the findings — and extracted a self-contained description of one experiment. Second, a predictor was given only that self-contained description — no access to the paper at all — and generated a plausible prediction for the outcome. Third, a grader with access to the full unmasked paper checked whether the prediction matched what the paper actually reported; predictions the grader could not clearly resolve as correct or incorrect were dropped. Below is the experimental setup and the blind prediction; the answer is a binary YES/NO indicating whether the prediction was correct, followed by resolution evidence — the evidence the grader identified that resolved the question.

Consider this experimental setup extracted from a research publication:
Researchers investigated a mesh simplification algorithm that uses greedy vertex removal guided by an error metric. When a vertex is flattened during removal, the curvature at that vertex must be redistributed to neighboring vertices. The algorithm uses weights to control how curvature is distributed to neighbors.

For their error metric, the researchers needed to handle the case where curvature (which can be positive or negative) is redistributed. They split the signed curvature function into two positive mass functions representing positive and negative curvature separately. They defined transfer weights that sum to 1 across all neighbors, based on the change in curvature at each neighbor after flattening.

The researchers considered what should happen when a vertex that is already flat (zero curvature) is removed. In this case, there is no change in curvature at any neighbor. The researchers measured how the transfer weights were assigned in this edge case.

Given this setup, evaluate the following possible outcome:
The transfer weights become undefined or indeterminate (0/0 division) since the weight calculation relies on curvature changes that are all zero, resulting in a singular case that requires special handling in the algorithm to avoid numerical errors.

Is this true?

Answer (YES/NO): NO